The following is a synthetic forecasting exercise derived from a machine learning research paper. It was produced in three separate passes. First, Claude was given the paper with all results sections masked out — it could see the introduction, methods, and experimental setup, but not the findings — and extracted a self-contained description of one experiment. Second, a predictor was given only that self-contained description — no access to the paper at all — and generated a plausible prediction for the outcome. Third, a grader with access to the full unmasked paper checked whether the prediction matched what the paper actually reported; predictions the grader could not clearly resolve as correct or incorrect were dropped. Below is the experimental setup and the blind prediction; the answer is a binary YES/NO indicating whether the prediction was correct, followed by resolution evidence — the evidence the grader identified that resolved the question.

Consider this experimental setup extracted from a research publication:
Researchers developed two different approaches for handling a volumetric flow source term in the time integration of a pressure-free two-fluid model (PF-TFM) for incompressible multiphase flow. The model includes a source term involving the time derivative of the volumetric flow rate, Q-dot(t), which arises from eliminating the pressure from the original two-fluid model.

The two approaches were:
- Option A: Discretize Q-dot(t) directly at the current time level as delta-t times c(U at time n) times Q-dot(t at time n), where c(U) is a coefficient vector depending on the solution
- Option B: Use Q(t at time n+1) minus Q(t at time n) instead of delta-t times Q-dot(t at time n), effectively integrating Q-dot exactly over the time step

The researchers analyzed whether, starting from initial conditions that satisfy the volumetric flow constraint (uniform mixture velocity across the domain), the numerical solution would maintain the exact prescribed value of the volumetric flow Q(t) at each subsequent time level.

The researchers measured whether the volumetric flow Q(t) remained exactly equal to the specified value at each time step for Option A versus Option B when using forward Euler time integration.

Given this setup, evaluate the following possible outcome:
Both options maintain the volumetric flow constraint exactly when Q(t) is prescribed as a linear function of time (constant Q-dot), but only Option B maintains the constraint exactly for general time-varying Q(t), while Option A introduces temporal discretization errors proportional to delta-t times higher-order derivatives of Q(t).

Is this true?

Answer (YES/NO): NO